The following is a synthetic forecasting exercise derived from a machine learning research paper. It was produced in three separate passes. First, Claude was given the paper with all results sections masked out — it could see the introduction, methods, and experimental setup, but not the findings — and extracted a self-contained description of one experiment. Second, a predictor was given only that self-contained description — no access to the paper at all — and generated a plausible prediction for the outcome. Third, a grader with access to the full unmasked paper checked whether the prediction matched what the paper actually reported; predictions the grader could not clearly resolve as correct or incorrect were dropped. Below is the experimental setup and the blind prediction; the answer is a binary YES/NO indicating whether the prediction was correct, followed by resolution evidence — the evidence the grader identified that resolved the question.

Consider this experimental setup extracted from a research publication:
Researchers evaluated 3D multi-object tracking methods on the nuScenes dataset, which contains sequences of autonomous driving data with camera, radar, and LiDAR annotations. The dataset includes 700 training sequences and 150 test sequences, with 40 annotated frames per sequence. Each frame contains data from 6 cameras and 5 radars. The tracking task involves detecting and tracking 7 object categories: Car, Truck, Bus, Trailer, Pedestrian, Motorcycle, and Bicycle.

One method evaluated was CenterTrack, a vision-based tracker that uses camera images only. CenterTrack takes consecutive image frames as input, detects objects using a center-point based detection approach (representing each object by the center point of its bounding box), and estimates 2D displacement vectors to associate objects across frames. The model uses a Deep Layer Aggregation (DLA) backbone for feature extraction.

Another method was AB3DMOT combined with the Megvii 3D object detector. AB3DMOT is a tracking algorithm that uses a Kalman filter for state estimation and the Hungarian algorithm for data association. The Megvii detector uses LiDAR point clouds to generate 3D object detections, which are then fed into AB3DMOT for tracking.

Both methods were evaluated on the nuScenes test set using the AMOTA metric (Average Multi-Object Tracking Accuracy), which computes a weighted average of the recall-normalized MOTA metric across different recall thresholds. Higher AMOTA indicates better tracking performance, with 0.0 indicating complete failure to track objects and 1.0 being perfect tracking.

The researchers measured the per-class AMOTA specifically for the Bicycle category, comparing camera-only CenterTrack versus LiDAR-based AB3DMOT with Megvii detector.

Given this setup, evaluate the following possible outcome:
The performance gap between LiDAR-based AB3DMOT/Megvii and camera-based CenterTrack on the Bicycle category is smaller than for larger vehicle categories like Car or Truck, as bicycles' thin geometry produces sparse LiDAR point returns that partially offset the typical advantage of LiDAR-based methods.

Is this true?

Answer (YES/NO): NO